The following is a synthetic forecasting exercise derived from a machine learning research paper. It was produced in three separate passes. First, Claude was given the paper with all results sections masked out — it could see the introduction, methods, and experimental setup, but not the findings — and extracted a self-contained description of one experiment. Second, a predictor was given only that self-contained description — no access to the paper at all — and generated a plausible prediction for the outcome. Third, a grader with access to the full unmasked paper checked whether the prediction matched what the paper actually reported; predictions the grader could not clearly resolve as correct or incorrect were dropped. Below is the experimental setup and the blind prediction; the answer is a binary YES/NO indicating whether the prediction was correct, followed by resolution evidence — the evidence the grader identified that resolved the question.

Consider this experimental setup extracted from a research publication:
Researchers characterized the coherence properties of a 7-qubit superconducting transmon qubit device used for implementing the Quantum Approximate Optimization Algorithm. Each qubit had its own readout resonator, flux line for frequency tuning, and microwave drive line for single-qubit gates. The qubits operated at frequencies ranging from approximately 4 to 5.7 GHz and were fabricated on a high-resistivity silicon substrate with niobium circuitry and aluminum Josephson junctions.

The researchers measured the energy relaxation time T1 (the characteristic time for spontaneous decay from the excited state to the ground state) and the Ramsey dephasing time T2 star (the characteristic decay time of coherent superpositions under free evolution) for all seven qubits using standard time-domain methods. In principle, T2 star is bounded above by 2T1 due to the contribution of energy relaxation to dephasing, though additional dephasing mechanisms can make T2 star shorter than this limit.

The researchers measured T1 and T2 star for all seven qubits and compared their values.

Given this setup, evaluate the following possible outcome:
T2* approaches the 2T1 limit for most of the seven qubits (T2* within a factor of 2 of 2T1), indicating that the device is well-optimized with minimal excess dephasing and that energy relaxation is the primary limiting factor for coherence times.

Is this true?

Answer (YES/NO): NO